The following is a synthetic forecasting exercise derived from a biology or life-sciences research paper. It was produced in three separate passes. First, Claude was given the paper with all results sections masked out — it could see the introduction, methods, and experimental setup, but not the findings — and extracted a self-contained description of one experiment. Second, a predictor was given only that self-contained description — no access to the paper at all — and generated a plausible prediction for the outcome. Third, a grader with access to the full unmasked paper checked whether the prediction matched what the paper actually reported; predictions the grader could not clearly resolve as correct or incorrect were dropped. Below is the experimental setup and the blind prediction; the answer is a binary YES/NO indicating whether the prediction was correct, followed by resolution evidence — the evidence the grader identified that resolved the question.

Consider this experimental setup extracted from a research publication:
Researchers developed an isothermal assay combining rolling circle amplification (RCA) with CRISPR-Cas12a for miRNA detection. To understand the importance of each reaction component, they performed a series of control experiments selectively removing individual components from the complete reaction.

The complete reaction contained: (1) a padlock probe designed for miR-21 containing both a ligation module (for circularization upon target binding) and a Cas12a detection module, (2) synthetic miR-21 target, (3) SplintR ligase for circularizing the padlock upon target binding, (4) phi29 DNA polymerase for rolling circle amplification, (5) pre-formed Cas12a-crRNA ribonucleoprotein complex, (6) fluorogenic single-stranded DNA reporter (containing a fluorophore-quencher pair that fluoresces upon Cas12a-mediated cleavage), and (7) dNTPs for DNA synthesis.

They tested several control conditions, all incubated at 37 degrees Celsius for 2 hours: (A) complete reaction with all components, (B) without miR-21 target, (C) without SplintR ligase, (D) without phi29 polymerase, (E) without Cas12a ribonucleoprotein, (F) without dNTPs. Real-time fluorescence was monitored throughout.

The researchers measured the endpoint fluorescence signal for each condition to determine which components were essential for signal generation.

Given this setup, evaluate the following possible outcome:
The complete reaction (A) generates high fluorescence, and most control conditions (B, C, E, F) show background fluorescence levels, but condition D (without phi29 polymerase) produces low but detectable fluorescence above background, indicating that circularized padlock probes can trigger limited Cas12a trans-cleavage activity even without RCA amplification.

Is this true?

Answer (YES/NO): NO